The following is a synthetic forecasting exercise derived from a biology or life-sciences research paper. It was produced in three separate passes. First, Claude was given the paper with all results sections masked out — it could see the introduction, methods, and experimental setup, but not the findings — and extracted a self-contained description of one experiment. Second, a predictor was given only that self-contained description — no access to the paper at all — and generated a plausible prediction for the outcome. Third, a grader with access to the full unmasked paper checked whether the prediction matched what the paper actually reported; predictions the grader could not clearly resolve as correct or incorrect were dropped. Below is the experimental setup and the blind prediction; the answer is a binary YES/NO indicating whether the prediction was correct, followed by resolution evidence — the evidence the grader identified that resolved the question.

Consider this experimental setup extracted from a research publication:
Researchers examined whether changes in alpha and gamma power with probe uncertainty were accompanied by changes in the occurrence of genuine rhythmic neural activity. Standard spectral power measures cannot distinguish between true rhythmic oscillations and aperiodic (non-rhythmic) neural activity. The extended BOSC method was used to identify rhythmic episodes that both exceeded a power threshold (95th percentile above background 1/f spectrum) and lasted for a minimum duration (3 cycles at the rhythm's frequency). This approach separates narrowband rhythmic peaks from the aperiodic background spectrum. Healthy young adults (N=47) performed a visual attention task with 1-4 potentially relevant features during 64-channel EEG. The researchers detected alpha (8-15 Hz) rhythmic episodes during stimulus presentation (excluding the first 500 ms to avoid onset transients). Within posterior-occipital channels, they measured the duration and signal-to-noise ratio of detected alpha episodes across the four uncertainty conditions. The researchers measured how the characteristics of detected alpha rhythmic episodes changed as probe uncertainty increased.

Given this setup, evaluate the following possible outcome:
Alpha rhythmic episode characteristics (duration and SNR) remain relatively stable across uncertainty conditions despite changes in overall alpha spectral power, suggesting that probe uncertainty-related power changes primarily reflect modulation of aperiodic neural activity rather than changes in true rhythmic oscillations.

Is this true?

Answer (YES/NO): NO